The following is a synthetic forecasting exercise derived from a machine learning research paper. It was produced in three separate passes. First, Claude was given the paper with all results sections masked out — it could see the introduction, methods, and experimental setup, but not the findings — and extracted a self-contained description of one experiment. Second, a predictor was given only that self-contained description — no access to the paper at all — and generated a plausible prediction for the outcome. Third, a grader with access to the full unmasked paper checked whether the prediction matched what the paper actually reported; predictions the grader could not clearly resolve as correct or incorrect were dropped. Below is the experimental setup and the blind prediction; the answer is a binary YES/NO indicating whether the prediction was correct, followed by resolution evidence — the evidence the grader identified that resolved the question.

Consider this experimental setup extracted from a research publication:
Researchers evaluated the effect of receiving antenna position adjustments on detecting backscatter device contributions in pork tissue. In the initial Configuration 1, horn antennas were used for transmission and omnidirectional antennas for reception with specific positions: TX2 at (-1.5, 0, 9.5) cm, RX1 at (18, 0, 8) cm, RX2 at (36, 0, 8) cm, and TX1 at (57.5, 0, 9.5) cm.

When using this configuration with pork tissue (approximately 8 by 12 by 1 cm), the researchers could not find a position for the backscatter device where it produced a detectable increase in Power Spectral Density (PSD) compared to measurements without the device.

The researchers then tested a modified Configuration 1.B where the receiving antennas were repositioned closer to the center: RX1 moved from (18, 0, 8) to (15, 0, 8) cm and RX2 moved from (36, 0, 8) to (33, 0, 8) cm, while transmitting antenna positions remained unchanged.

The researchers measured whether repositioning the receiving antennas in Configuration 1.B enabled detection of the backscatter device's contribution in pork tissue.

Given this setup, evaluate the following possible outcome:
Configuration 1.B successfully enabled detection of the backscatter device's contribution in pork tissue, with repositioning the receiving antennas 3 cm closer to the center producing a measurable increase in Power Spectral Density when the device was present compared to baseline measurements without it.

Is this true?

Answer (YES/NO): YES